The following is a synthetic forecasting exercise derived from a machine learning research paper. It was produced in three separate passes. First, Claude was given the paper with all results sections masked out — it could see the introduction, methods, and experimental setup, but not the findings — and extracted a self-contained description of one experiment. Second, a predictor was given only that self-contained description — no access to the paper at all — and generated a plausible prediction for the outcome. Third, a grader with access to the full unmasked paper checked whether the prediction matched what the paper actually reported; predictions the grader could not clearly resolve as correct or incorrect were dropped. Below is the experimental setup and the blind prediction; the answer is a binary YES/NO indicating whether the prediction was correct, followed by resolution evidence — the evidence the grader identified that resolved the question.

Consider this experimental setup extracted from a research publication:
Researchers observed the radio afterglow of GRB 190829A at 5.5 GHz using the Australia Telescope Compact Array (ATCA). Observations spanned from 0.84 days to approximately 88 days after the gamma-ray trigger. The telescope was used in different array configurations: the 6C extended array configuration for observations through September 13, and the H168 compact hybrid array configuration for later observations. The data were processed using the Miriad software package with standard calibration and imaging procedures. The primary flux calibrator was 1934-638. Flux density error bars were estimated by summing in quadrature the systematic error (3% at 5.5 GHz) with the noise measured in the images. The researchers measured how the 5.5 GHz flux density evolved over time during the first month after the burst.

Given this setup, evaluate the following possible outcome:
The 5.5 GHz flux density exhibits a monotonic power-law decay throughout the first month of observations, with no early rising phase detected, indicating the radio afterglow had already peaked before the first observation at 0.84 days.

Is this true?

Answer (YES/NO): NO